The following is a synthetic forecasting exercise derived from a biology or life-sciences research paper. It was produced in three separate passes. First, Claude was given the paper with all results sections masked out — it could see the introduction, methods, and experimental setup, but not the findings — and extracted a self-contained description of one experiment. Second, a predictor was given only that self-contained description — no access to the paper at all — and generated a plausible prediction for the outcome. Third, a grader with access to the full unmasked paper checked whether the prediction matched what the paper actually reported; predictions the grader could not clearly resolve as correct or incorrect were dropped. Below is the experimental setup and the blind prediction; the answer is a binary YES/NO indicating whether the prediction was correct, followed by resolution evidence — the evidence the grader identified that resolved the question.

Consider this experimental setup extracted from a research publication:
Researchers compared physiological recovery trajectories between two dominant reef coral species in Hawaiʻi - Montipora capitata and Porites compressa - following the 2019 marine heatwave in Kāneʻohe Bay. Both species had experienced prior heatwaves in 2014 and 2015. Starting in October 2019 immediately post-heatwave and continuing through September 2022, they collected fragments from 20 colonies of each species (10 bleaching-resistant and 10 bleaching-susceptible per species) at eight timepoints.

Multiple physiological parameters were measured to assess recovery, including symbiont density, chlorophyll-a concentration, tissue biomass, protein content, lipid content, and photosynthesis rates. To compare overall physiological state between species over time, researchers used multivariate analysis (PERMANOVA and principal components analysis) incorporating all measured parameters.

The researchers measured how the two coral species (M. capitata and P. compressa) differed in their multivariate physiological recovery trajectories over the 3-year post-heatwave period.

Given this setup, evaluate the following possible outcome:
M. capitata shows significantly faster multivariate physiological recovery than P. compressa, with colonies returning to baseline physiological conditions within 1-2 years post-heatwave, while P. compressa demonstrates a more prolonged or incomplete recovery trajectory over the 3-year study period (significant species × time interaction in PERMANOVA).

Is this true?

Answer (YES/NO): NO